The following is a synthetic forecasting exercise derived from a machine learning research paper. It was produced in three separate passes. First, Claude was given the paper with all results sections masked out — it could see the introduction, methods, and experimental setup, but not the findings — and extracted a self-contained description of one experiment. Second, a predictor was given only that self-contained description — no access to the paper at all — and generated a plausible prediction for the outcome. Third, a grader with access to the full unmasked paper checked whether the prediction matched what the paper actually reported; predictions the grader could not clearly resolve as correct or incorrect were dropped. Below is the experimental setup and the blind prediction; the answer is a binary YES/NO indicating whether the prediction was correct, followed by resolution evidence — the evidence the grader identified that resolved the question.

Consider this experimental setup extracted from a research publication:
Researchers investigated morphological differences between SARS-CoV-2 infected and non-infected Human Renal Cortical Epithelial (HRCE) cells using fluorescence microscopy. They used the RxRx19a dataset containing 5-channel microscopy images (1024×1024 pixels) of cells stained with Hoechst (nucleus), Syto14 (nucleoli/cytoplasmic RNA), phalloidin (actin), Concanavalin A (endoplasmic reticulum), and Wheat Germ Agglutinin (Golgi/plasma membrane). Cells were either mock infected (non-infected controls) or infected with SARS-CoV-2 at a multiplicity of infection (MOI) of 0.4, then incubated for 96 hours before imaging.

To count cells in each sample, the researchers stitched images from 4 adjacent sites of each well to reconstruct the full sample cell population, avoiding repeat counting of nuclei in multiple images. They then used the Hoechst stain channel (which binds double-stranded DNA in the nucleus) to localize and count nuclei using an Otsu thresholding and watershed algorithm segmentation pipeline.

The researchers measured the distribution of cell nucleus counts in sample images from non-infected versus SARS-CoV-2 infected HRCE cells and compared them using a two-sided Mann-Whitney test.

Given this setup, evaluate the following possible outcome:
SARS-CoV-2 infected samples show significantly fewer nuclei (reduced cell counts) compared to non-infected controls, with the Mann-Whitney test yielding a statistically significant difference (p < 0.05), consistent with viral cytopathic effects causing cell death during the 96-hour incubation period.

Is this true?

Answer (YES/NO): YES